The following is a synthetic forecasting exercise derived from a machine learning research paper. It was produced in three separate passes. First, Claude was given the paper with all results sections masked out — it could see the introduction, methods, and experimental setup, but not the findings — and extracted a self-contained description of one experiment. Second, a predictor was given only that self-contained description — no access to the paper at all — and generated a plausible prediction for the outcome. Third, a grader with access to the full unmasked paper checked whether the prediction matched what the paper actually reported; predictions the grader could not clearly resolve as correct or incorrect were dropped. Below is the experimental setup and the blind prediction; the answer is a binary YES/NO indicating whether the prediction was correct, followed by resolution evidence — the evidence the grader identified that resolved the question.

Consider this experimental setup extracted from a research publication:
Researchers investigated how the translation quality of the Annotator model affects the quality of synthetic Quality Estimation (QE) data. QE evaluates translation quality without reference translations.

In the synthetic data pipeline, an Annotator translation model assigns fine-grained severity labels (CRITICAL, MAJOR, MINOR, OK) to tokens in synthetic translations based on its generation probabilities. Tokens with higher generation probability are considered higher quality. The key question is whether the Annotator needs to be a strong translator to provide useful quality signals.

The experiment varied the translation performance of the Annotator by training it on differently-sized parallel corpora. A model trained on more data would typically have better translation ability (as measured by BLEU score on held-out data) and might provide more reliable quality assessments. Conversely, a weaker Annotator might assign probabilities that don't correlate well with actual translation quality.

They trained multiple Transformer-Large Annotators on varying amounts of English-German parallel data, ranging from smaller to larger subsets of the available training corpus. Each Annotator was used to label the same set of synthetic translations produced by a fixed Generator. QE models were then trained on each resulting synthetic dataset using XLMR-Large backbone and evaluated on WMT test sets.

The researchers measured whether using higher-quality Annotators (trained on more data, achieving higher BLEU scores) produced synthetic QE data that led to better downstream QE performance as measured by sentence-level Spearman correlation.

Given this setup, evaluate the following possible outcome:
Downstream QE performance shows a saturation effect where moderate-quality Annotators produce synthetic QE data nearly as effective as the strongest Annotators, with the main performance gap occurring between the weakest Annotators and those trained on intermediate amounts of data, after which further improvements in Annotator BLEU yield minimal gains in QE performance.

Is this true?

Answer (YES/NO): NO